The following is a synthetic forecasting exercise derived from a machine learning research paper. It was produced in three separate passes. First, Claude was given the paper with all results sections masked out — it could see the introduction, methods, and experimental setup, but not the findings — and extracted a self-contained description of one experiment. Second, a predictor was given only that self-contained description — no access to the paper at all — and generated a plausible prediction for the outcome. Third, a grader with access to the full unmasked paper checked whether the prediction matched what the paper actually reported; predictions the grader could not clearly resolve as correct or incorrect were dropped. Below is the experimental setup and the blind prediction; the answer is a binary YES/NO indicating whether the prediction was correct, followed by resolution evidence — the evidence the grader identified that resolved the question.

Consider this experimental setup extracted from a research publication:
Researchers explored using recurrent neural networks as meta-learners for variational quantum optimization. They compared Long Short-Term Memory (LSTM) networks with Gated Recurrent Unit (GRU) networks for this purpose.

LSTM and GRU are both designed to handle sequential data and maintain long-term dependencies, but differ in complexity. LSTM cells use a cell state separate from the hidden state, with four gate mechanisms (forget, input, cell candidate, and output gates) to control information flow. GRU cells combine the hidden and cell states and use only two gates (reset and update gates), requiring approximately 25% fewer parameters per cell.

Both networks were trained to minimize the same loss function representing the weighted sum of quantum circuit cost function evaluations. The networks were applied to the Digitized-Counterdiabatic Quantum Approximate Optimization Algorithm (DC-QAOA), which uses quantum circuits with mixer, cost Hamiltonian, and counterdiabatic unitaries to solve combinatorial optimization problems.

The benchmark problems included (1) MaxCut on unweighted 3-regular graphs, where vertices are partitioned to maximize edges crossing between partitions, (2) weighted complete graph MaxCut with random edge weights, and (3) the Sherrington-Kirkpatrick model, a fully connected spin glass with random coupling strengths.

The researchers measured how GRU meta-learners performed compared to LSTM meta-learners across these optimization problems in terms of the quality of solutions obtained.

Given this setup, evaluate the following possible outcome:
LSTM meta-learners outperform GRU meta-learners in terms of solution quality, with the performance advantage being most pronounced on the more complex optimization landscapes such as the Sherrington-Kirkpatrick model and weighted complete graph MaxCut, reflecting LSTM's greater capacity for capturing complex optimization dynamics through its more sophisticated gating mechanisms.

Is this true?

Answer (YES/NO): NO